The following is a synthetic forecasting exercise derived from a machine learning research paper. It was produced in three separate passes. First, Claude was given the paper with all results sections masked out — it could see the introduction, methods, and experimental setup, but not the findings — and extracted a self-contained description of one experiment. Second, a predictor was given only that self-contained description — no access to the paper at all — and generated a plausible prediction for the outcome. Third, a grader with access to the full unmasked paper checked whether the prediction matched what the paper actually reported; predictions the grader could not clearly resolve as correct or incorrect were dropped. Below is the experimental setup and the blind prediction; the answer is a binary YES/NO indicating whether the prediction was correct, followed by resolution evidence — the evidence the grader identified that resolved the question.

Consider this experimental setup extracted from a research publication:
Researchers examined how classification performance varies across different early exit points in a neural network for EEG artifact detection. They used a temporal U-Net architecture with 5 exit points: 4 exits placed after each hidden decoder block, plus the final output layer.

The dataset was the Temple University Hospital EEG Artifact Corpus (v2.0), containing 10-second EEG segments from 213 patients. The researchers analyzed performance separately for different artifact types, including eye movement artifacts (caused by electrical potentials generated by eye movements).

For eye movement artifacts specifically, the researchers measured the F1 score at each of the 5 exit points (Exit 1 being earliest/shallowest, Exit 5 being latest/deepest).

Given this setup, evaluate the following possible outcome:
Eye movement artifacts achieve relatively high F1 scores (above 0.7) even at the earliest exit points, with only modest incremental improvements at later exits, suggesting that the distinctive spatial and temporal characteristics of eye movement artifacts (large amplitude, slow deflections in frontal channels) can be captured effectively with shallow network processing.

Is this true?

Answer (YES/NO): NO